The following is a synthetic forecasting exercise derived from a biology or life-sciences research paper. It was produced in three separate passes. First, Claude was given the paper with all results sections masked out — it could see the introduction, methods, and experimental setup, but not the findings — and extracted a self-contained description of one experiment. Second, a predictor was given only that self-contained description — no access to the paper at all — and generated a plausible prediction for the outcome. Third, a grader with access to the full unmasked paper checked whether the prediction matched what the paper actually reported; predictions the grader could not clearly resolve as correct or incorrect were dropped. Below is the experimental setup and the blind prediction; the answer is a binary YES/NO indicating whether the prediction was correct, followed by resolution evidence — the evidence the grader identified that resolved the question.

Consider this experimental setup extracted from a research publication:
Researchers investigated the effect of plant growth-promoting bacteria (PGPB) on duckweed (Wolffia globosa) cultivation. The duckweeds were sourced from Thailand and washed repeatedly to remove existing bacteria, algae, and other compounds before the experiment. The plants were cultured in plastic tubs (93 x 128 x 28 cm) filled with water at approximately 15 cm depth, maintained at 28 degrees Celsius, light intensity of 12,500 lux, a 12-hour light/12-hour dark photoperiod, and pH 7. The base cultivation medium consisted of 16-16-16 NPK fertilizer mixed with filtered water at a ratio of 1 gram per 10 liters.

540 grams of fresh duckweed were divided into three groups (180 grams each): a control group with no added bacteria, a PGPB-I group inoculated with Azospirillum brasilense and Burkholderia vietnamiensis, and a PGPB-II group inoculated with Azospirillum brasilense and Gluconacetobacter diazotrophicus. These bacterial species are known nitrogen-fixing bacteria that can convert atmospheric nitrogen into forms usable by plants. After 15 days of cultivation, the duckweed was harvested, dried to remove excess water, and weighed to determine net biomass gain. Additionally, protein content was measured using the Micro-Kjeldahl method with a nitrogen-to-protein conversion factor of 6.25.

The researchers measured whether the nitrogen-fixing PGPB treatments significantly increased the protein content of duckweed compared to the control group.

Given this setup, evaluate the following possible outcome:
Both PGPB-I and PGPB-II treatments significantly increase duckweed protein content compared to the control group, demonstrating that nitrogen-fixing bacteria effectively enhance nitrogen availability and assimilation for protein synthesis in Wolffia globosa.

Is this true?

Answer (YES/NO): NO